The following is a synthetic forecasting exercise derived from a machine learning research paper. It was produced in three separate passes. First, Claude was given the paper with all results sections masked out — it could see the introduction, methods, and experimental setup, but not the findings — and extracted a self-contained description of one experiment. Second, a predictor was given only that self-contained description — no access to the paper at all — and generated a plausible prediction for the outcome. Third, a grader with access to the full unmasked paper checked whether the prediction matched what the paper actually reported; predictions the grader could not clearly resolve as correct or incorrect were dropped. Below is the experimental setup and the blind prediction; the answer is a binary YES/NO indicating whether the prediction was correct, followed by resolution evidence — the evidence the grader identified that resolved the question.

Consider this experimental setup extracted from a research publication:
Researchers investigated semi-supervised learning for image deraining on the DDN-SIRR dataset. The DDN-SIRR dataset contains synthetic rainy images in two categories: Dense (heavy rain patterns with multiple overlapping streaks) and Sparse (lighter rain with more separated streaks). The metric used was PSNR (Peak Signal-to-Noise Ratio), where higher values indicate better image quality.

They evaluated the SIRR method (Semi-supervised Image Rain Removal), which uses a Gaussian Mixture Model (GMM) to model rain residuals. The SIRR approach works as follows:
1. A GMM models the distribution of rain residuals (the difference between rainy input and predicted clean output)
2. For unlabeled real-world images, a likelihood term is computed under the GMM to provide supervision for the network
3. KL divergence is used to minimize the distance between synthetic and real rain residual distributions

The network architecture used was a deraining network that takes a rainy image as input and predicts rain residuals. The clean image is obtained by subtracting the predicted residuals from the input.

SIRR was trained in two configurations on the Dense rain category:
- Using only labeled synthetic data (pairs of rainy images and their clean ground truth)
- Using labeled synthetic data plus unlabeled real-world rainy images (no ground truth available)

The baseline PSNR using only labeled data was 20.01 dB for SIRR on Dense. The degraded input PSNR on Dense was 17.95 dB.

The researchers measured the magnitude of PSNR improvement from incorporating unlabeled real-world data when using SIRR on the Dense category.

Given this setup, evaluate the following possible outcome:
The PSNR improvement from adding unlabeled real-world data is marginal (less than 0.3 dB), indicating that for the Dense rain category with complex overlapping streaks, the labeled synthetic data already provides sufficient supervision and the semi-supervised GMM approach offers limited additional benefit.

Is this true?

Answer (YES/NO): NO